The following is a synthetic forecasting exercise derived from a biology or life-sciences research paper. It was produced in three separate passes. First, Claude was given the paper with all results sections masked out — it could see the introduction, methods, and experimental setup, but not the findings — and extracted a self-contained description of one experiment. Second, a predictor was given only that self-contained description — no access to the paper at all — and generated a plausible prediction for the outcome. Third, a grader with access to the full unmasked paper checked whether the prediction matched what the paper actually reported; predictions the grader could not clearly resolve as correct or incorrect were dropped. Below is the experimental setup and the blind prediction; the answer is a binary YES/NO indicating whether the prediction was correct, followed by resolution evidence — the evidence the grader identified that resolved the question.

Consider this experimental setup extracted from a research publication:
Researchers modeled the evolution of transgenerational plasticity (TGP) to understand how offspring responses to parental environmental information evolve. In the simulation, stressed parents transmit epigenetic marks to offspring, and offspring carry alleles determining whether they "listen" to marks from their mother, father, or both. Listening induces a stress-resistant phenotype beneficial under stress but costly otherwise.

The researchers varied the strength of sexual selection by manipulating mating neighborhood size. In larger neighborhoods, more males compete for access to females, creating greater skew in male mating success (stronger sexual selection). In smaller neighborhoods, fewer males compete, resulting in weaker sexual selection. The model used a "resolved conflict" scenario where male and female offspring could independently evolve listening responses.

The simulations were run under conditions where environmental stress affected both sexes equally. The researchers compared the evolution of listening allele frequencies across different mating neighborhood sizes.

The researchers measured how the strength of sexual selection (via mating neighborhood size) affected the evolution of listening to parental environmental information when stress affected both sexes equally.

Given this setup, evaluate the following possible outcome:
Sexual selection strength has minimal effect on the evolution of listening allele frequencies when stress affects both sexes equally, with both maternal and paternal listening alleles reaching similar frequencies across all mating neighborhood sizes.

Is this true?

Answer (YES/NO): NO